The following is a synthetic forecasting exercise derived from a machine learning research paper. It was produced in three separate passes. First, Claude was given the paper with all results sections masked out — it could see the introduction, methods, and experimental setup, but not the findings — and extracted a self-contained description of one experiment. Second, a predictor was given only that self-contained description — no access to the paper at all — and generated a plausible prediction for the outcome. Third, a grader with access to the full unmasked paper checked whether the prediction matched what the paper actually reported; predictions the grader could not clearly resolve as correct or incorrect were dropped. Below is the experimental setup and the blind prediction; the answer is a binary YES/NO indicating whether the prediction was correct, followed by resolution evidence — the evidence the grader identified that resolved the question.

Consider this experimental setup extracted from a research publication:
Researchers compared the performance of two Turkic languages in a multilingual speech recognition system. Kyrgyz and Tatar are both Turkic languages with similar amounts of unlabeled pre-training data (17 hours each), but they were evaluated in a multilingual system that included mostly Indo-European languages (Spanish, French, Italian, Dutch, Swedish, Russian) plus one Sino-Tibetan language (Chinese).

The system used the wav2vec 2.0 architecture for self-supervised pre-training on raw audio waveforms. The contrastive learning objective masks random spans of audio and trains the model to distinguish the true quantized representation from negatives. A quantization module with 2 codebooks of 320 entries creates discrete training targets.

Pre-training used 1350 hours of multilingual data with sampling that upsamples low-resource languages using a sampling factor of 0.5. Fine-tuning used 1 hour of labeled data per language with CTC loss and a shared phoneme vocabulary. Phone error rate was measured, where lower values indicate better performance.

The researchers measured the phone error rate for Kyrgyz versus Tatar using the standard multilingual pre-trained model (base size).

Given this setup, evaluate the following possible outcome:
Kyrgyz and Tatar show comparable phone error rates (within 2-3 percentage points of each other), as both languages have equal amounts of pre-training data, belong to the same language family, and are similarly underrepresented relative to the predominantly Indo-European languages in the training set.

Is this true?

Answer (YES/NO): YES